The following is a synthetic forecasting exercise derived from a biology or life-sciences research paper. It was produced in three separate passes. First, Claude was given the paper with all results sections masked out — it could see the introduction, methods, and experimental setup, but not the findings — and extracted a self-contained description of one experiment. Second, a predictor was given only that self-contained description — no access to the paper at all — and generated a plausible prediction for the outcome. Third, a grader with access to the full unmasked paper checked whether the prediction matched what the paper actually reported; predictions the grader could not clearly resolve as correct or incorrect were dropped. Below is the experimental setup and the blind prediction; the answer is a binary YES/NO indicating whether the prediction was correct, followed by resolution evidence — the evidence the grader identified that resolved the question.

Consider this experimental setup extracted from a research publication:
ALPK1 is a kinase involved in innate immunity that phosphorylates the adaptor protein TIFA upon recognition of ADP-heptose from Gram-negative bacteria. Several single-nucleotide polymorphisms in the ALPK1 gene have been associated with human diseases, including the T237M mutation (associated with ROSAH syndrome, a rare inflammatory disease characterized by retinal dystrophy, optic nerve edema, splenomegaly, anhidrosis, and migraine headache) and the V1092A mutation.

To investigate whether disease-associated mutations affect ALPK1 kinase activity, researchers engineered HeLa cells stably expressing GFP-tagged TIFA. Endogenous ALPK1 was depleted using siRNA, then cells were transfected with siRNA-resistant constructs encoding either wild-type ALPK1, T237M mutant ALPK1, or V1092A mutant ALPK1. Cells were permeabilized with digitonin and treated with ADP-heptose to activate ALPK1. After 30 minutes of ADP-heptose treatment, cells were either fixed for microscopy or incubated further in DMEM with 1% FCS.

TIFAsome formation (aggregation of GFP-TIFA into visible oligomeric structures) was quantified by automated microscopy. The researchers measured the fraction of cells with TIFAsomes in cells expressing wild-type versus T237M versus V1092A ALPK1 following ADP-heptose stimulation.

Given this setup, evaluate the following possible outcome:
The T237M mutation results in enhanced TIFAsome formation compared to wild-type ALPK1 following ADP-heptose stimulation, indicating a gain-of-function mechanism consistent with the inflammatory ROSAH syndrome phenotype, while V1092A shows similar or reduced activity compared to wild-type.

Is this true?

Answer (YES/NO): NO